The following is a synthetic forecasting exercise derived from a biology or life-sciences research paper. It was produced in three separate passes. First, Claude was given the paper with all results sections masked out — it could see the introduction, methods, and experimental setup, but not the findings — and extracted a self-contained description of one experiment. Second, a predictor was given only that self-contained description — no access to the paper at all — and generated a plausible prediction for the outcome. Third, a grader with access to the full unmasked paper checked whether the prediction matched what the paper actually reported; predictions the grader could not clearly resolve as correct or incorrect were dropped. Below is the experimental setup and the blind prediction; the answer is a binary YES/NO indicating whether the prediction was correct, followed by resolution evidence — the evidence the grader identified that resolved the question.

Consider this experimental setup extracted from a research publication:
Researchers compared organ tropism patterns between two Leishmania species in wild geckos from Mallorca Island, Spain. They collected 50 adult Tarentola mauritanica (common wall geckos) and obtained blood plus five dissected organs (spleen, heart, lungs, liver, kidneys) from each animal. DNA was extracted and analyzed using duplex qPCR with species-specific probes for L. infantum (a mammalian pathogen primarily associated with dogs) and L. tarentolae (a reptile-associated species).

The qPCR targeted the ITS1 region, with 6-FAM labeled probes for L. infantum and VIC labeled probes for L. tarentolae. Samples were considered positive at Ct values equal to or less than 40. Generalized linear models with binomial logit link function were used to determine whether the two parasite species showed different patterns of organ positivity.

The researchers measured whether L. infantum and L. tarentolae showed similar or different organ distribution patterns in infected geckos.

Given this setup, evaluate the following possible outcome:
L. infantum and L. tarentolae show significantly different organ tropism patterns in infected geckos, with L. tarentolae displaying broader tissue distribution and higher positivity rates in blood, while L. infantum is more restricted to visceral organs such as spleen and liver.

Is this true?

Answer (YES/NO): NO